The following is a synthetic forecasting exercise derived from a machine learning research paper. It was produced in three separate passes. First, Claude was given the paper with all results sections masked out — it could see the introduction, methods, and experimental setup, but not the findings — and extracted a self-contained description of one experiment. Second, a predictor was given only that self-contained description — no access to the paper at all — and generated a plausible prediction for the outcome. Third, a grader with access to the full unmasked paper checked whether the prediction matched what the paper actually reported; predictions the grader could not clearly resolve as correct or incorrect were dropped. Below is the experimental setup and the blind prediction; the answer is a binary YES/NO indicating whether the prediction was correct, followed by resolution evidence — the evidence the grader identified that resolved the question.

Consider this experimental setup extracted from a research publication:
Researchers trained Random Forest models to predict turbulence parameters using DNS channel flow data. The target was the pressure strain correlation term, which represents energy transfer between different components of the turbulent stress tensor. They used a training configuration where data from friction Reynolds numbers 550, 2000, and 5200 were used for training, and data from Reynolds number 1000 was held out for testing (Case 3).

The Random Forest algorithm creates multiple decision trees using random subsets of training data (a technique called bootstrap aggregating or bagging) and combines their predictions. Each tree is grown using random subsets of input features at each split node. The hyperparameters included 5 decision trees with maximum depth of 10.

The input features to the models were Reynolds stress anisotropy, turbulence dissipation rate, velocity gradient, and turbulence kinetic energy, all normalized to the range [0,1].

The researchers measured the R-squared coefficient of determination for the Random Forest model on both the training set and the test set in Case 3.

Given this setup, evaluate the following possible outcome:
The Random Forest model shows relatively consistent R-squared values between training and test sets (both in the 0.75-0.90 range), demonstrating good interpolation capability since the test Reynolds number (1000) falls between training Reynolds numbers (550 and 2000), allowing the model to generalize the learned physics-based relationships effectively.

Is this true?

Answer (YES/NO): NO